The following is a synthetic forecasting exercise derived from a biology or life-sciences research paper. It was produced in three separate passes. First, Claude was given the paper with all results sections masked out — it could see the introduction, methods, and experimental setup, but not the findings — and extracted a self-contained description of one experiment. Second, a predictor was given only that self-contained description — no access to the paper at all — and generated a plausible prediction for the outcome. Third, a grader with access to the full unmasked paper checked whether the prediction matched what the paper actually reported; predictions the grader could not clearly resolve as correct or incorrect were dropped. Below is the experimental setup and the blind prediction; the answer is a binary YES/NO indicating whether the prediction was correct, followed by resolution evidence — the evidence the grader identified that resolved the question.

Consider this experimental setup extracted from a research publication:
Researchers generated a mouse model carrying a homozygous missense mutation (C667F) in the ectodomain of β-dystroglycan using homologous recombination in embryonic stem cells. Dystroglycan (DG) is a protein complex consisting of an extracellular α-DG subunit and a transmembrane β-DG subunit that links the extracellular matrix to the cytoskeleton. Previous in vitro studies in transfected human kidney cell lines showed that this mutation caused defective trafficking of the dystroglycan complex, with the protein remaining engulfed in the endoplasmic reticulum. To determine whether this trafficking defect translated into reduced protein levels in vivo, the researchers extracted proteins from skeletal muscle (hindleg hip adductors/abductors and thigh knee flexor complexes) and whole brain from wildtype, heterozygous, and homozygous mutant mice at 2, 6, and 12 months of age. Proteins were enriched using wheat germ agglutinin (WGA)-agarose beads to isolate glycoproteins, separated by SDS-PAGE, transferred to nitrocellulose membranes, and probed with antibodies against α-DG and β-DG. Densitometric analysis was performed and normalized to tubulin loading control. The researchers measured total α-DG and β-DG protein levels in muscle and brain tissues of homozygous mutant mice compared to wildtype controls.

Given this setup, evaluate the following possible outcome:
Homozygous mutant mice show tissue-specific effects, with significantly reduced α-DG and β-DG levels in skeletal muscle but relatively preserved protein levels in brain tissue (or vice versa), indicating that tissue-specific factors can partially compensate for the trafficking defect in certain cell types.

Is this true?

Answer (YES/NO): NO